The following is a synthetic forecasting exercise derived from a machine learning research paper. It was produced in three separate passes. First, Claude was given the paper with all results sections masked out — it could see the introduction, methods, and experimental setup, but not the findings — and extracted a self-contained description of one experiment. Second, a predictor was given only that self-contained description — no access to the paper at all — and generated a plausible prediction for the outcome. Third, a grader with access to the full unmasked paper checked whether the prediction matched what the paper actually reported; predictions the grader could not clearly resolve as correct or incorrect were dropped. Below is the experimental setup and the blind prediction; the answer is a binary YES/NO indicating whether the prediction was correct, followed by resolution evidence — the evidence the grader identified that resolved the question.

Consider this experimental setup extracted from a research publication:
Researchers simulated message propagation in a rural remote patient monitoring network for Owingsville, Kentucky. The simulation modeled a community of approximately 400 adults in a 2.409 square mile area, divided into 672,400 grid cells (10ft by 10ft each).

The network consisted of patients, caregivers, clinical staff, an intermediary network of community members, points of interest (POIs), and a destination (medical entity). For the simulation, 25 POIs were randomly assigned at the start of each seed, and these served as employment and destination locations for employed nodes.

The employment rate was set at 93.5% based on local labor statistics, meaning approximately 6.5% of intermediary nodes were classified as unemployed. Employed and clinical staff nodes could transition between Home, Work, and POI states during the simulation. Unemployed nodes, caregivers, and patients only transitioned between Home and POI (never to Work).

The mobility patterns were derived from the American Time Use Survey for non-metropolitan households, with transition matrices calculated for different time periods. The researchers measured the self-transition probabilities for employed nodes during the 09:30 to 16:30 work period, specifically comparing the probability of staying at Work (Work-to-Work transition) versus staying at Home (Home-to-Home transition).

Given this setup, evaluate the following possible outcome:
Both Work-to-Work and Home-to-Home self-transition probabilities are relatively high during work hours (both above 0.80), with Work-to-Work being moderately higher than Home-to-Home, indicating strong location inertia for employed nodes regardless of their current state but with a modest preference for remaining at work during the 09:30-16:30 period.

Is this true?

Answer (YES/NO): NO